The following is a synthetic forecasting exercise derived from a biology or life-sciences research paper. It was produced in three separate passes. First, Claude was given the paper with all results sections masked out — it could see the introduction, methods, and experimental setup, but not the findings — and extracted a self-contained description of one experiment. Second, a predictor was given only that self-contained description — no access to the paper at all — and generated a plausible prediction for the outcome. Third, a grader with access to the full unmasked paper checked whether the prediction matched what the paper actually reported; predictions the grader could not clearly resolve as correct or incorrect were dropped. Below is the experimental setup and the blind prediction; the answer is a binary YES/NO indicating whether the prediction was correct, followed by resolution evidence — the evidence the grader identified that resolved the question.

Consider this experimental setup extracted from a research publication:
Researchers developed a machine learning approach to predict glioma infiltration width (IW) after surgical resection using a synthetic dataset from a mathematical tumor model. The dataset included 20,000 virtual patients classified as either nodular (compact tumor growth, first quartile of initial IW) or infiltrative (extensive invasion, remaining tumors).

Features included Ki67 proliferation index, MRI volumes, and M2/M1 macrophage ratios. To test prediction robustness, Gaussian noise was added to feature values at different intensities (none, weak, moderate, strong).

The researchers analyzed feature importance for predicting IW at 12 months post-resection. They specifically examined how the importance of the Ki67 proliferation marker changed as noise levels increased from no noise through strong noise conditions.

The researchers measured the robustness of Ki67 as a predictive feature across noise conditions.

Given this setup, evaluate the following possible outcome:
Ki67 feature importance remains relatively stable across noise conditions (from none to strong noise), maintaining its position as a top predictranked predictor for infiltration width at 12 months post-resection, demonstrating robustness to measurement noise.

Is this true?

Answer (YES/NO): NO